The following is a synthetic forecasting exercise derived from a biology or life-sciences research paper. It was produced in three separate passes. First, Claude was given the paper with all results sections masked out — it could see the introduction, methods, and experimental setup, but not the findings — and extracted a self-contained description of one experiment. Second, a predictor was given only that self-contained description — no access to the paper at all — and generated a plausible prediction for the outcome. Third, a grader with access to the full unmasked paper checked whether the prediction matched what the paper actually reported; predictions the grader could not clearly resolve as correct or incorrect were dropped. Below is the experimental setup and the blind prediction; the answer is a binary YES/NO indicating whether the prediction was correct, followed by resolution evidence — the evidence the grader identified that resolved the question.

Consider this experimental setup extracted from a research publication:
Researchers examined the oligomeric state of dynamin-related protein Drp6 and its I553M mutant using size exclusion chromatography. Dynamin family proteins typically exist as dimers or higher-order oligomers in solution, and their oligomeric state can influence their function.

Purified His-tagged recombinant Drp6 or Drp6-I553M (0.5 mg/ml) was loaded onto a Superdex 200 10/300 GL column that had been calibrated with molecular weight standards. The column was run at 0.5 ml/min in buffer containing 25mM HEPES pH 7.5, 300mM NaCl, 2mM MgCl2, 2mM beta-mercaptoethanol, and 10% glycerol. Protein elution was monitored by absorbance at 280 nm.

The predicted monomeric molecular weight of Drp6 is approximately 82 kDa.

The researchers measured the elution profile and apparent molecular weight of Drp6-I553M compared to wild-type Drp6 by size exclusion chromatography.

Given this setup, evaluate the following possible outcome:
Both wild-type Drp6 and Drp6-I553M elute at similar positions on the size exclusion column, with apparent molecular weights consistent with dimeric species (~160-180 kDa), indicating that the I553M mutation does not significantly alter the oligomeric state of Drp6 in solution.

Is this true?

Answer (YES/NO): NO